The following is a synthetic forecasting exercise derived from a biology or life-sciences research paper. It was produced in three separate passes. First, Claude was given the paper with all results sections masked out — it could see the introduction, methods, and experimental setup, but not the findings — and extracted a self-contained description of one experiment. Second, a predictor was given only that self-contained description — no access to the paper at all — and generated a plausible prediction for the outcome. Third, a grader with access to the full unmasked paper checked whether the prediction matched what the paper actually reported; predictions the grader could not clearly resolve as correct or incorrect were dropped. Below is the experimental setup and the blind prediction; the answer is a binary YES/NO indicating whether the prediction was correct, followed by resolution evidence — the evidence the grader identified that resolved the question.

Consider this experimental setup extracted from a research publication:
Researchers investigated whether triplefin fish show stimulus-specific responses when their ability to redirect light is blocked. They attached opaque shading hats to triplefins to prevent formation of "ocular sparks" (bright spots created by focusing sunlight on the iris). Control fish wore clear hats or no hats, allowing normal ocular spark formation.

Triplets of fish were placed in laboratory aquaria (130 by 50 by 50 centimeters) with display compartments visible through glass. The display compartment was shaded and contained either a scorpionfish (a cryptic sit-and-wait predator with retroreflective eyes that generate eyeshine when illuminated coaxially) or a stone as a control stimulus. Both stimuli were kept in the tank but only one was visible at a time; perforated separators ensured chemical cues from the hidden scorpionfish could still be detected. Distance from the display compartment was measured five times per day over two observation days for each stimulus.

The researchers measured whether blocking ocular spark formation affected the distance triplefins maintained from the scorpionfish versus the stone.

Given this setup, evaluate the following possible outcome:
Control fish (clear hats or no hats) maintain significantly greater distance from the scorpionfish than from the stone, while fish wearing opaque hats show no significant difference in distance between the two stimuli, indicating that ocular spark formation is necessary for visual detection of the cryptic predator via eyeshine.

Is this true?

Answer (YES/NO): NO